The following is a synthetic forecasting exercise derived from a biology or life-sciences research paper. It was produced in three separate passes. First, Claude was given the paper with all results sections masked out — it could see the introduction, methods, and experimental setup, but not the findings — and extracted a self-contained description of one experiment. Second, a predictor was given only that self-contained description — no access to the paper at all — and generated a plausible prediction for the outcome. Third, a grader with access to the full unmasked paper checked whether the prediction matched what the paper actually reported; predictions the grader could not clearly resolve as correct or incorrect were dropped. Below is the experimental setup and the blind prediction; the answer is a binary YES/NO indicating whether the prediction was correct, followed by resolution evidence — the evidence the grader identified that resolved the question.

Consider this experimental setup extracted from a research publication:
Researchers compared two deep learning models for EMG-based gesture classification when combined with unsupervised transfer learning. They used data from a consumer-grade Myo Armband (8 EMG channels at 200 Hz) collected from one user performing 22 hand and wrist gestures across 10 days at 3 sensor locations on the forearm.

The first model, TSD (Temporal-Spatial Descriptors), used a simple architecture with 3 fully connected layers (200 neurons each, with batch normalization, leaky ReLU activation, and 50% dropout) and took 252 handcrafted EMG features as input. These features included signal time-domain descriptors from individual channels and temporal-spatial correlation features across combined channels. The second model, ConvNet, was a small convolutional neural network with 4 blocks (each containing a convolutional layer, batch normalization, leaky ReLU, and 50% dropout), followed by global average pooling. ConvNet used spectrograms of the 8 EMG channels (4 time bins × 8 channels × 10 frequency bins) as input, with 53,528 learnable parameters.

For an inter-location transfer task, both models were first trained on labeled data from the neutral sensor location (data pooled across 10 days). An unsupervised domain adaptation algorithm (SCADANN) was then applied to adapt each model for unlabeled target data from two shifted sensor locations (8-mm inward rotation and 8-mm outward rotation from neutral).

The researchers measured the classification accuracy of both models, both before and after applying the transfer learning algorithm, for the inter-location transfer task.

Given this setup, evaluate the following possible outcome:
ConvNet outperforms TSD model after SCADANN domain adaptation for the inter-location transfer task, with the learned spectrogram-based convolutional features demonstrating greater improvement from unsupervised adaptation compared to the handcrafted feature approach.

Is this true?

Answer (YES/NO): NO